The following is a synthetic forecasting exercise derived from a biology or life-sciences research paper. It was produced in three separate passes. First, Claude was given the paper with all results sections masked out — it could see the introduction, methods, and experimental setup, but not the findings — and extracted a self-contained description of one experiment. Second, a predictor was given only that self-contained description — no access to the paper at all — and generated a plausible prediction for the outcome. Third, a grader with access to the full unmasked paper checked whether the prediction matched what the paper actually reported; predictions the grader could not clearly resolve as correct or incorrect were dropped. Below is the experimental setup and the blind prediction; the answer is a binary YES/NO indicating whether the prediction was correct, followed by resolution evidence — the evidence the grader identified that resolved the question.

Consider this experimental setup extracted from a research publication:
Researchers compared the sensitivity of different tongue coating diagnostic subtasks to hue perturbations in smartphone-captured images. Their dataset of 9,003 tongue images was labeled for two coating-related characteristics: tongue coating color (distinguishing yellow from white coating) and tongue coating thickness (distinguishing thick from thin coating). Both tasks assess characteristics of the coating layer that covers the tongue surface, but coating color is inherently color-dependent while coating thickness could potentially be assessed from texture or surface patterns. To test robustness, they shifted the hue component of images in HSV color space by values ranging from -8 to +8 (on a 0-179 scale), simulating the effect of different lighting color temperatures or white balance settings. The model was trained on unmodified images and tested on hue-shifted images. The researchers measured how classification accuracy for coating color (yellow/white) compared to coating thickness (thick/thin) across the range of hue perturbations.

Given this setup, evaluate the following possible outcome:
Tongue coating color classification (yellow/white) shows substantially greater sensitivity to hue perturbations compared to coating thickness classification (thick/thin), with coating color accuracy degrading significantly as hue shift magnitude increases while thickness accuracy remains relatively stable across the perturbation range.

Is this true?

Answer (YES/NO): YES